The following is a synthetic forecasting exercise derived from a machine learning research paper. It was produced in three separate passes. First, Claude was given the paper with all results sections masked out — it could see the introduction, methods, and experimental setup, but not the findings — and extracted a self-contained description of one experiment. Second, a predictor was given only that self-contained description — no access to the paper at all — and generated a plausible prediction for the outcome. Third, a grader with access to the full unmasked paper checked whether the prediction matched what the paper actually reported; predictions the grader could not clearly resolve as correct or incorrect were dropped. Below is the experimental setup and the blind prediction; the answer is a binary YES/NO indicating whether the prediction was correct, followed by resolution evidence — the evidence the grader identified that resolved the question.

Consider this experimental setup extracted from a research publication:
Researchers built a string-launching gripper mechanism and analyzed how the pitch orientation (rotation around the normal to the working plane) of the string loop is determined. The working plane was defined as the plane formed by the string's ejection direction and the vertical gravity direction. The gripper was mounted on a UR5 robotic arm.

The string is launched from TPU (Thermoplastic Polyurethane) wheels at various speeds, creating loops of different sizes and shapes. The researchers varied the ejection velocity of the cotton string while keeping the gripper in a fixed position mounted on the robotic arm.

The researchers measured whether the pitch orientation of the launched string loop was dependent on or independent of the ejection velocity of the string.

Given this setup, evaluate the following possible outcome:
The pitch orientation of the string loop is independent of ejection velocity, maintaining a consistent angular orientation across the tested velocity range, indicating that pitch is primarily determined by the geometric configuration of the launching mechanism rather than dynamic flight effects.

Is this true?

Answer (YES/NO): NO